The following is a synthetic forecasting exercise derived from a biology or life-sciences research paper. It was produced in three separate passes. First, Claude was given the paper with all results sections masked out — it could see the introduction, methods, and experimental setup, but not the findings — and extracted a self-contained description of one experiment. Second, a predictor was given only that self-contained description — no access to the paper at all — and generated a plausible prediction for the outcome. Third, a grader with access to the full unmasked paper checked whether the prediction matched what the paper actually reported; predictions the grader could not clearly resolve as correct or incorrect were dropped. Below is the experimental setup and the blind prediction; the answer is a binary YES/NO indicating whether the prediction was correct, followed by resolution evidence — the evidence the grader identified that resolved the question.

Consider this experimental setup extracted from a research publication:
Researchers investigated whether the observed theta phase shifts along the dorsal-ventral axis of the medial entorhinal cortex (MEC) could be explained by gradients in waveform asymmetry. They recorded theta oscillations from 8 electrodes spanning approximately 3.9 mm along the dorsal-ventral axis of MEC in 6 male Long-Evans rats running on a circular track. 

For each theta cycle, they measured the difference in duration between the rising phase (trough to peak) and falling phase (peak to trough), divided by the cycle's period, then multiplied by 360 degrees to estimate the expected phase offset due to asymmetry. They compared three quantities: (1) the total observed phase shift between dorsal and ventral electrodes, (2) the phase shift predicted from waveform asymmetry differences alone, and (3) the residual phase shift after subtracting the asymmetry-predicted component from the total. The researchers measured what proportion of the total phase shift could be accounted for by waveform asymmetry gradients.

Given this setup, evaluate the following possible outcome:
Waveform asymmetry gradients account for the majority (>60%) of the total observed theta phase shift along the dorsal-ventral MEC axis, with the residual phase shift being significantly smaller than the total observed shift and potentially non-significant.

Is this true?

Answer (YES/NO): YES